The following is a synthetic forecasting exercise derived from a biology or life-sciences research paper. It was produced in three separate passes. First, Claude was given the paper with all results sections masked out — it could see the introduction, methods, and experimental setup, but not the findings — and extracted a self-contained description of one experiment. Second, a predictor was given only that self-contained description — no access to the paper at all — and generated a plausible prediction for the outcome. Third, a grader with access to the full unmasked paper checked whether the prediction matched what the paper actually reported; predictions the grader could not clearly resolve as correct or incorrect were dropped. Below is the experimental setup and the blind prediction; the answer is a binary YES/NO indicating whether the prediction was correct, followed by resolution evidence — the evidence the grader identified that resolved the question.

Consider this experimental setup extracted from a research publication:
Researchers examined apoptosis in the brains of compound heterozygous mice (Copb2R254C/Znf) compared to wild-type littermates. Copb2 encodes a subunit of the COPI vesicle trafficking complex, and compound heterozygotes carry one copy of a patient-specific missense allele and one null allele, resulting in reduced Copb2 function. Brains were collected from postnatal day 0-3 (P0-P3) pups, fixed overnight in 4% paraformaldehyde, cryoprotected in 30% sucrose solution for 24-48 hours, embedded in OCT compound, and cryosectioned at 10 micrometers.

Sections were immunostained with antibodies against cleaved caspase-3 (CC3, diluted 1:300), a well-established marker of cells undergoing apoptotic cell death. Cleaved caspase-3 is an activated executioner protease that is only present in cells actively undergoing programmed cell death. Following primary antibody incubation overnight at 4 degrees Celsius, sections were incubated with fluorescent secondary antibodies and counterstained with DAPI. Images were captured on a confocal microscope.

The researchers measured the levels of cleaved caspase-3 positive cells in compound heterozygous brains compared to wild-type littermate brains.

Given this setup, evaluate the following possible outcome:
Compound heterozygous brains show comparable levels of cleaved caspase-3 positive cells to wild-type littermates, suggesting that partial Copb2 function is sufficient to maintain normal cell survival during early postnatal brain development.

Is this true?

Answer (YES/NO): NO